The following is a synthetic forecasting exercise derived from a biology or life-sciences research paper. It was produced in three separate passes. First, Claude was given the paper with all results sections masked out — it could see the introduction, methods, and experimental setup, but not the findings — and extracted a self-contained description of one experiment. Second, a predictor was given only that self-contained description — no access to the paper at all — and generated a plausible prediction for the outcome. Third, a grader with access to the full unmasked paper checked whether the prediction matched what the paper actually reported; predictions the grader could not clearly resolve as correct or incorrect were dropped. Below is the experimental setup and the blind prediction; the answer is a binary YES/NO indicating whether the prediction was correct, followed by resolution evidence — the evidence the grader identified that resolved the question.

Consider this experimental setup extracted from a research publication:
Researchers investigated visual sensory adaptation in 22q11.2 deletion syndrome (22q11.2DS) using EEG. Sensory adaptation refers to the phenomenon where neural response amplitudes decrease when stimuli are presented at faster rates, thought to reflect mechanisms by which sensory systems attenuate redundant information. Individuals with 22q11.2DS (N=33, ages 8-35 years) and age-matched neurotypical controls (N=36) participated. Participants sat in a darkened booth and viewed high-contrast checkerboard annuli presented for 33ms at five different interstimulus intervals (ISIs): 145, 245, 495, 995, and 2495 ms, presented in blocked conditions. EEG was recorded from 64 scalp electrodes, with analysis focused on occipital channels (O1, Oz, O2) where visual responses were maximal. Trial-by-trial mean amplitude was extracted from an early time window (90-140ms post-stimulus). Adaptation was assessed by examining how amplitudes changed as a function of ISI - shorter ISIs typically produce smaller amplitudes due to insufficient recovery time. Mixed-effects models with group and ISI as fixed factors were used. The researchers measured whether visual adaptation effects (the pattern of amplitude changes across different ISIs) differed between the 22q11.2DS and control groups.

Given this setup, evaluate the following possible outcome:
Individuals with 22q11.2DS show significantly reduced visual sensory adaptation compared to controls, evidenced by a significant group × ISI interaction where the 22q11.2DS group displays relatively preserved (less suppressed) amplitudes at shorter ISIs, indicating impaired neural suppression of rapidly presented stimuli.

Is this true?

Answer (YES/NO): NO